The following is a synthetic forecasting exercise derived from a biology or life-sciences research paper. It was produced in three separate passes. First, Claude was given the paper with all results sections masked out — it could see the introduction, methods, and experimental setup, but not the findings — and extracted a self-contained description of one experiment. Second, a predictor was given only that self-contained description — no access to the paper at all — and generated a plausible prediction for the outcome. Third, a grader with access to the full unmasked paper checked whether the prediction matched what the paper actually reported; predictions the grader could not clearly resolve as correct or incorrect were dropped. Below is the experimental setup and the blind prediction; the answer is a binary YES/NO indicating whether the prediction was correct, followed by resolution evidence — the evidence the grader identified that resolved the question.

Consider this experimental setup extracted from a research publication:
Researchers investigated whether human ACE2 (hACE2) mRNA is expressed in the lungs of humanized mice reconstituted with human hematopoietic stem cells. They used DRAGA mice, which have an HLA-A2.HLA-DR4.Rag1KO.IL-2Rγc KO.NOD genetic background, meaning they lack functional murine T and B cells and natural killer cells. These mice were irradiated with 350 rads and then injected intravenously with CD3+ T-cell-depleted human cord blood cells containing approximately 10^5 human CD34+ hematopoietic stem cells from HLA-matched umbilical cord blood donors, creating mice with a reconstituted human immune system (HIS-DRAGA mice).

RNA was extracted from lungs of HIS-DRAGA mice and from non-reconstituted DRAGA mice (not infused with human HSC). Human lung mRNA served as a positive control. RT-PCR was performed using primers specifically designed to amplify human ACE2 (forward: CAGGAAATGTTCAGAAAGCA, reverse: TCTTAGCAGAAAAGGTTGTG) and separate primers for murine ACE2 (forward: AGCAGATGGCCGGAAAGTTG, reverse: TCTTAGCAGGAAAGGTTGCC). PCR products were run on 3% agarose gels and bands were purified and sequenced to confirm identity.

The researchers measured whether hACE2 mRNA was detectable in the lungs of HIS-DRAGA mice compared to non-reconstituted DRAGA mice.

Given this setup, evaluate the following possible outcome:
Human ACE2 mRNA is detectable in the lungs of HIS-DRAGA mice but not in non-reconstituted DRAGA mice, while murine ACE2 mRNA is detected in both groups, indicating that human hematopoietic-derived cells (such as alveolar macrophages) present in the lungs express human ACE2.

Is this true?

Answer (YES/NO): NO